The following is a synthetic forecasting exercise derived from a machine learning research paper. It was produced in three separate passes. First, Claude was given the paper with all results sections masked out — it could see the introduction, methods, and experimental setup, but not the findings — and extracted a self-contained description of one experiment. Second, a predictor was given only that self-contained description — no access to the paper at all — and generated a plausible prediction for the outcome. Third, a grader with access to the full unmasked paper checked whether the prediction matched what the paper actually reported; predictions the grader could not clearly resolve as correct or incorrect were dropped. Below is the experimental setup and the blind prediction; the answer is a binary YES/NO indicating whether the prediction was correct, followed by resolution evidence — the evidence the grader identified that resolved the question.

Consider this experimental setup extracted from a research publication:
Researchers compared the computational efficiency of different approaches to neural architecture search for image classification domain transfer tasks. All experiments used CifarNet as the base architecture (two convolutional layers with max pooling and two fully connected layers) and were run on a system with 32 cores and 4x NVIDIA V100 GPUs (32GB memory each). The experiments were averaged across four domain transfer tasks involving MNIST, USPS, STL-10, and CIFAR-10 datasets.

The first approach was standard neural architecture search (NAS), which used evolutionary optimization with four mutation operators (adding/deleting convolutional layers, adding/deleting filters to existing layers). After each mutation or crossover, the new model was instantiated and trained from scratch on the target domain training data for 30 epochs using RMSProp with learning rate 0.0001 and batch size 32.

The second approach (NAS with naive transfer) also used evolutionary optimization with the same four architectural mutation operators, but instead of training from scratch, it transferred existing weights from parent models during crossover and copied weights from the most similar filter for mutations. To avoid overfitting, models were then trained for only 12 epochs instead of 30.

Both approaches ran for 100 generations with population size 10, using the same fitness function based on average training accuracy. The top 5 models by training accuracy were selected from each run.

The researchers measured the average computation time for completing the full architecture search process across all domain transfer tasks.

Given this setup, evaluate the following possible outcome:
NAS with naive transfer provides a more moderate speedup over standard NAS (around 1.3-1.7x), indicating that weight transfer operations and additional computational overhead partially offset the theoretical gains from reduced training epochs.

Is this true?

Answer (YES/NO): NO